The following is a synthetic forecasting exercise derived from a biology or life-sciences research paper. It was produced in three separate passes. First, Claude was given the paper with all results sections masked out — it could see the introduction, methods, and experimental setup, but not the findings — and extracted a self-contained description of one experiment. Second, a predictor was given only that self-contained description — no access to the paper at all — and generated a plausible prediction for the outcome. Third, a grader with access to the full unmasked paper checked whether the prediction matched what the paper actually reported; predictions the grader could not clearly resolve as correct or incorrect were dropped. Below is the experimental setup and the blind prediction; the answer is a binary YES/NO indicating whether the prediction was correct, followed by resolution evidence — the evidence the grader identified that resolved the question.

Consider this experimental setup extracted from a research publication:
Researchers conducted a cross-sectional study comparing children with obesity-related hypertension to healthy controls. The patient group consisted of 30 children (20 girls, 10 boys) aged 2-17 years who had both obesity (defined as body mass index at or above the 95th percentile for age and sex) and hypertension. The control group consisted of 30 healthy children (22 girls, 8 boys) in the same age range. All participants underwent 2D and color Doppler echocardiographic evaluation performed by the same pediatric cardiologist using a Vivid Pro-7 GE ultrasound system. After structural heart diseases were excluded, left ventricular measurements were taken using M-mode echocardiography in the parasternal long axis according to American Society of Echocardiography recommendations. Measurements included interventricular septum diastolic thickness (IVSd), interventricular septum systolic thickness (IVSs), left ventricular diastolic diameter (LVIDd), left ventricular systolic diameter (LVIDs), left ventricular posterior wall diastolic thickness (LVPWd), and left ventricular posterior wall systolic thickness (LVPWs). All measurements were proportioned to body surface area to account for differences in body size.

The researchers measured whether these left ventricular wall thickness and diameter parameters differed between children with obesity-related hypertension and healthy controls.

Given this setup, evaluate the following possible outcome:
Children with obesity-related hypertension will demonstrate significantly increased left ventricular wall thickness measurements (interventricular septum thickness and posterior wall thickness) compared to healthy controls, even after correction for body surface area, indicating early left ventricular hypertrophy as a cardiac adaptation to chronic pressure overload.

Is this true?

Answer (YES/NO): YES